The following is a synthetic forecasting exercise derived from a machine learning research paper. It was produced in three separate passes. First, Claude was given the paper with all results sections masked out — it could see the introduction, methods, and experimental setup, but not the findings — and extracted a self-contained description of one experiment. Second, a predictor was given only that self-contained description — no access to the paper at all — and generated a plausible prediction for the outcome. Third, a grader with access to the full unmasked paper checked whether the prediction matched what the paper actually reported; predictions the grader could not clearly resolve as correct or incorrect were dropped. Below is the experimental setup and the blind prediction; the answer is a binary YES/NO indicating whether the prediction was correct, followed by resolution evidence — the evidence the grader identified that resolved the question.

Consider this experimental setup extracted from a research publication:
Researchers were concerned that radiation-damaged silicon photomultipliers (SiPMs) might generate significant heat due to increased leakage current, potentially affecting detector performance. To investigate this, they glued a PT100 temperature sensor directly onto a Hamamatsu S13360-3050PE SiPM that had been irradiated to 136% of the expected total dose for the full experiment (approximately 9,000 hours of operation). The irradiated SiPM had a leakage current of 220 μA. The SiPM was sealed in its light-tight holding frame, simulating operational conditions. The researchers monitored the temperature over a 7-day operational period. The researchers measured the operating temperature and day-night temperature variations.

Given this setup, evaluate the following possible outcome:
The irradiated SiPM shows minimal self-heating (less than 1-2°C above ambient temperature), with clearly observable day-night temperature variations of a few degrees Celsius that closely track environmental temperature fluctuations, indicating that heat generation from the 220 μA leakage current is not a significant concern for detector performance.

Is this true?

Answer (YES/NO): NO